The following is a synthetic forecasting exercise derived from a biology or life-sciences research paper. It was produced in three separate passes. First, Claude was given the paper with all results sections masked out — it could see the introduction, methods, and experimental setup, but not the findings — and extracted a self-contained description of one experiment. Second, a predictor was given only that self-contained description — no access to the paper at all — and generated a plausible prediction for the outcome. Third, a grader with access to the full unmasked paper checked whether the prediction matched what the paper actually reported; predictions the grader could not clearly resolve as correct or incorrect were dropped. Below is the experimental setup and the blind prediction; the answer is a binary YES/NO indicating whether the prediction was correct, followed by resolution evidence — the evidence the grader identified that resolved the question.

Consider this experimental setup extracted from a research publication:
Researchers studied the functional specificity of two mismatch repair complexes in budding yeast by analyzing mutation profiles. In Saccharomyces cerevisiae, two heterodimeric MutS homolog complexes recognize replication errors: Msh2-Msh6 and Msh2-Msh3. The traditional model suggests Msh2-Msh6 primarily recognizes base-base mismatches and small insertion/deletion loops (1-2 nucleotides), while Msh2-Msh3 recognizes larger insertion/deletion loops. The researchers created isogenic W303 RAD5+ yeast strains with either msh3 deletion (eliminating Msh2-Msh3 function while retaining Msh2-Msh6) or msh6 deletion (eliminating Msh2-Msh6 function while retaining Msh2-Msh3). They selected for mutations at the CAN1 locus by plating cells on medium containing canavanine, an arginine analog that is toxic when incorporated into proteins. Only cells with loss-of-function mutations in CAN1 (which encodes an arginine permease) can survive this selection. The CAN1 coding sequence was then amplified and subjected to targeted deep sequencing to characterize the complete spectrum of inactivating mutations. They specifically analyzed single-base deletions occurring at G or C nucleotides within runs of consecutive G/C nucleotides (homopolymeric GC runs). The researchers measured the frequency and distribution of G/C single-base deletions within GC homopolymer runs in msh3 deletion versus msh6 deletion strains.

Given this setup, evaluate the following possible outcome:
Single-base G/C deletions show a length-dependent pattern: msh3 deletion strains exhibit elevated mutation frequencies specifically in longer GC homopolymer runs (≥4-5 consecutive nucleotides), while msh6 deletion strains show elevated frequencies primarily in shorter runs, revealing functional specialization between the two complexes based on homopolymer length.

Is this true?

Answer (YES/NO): NO